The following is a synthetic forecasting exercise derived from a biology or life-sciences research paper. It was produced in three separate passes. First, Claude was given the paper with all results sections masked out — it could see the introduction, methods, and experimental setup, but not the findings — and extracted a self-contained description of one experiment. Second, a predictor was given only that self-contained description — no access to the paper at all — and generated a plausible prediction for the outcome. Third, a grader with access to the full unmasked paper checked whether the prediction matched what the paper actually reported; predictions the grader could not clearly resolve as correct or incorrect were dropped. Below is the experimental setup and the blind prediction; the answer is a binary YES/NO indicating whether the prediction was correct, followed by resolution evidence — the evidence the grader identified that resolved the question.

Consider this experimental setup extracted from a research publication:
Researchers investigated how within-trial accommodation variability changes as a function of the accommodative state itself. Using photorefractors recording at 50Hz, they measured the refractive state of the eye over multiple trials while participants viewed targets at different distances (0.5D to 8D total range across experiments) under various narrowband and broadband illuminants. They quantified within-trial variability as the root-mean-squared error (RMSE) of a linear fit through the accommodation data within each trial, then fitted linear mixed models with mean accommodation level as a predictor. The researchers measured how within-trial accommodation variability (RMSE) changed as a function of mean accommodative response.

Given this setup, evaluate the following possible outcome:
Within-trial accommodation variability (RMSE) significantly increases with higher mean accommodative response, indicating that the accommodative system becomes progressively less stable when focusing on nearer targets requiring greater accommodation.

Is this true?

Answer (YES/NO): YES